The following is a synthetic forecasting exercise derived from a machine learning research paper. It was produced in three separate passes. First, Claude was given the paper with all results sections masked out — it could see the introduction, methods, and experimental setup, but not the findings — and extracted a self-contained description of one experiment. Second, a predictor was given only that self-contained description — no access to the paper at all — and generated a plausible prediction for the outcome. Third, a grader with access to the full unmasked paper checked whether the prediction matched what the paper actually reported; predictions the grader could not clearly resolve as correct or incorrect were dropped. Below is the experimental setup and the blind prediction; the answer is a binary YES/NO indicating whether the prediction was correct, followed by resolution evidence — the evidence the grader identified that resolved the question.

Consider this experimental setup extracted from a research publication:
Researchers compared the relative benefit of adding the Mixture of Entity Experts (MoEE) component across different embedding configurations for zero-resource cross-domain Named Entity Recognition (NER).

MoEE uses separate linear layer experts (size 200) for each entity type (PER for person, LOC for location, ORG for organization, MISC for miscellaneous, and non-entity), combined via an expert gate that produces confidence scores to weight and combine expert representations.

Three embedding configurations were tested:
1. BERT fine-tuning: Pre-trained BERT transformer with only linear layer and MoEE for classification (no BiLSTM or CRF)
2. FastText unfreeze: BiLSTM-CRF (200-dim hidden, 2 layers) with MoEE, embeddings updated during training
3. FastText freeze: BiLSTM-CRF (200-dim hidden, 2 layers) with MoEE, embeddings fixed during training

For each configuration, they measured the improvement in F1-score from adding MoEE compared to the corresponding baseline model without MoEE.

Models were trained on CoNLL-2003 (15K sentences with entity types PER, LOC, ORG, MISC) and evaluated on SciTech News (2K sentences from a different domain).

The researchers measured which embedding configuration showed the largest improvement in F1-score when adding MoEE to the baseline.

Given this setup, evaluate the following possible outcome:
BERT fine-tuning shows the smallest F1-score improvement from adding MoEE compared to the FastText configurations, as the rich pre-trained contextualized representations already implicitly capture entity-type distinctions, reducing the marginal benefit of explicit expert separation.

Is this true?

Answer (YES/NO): YES